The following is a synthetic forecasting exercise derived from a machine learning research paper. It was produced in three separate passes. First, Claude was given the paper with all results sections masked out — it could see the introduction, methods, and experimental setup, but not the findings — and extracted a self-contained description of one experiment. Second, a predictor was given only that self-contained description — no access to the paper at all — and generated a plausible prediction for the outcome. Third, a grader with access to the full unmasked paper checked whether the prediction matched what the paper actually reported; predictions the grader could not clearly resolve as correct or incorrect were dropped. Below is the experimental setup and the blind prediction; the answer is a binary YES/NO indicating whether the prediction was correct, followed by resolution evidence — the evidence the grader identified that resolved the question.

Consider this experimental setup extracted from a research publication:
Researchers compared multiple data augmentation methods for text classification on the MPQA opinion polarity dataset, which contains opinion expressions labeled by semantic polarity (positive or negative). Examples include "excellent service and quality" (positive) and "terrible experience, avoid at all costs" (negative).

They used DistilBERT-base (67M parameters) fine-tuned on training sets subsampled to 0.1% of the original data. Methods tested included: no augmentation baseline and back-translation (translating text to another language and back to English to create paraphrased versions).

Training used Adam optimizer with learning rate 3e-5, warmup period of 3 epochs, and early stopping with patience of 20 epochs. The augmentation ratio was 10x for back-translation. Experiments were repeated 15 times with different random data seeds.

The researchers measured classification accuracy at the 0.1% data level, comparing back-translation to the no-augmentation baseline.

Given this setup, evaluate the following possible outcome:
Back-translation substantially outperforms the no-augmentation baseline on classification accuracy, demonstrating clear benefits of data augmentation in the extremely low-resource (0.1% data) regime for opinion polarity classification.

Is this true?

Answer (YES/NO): NO